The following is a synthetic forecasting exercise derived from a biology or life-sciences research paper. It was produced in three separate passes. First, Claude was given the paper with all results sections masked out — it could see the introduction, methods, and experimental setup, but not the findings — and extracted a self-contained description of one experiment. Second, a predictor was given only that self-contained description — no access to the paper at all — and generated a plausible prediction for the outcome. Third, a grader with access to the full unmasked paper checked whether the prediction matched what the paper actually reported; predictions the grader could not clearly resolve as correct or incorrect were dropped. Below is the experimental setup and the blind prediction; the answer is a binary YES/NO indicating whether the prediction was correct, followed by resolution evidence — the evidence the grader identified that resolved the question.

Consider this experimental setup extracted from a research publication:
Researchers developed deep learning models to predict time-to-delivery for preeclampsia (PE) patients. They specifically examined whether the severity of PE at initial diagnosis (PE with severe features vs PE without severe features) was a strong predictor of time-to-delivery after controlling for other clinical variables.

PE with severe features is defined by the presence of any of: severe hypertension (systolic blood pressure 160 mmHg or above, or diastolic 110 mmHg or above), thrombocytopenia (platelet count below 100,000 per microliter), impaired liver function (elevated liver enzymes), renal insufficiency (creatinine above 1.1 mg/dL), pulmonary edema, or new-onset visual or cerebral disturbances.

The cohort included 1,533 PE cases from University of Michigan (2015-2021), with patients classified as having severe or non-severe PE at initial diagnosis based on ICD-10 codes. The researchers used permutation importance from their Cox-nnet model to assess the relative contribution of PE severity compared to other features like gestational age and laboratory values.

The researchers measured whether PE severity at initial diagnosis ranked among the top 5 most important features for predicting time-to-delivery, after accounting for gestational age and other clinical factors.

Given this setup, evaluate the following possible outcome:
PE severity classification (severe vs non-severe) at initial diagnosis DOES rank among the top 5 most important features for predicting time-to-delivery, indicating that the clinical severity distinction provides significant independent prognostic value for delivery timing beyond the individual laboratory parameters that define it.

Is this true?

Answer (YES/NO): YES